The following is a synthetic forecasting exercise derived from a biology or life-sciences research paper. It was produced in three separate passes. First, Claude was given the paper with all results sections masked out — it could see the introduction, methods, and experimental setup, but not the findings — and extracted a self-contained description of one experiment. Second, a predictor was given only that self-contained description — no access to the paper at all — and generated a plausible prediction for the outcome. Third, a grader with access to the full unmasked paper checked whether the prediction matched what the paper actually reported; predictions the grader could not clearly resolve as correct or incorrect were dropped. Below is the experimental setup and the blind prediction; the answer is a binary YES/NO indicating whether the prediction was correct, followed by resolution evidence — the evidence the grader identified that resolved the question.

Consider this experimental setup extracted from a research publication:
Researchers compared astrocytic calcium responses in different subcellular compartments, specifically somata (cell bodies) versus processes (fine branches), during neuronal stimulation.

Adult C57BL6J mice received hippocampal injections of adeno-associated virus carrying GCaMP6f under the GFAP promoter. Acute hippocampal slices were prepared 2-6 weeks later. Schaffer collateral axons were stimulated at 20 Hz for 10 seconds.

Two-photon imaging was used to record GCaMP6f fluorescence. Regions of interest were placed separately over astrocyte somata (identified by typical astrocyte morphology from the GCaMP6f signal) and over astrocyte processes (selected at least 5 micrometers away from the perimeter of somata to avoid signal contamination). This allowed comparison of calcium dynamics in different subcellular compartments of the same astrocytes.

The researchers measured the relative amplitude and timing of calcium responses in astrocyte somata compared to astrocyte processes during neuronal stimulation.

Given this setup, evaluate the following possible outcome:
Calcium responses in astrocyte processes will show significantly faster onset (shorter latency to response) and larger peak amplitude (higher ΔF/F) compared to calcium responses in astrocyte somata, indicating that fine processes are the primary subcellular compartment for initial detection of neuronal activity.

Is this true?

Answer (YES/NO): NO